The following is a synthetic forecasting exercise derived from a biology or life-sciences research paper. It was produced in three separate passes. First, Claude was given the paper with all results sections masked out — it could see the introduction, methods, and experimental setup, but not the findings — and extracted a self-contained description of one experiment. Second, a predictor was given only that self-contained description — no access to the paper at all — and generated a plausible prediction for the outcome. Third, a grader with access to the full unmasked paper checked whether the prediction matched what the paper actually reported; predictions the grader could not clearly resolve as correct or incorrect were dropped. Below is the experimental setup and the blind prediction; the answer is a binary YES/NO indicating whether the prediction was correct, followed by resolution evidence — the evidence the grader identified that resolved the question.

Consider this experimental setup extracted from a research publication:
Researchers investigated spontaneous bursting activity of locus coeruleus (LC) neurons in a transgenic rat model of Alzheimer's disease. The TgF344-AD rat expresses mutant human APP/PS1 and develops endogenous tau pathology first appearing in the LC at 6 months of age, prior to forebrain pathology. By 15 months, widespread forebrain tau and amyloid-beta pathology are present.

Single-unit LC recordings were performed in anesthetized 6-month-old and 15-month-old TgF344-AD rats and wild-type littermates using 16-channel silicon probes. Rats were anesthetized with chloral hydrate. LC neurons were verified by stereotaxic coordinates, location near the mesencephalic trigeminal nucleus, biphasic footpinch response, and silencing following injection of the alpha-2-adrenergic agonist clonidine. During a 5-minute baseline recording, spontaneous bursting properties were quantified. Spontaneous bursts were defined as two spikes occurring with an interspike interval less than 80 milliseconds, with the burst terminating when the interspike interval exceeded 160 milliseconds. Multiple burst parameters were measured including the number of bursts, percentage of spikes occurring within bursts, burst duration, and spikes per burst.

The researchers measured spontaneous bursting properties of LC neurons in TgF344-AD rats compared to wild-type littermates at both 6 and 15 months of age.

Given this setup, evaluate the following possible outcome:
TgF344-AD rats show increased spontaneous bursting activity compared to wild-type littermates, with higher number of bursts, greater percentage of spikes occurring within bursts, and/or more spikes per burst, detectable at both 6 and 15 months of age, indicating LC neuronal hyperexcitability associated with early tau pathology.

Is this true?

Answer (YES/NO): NO